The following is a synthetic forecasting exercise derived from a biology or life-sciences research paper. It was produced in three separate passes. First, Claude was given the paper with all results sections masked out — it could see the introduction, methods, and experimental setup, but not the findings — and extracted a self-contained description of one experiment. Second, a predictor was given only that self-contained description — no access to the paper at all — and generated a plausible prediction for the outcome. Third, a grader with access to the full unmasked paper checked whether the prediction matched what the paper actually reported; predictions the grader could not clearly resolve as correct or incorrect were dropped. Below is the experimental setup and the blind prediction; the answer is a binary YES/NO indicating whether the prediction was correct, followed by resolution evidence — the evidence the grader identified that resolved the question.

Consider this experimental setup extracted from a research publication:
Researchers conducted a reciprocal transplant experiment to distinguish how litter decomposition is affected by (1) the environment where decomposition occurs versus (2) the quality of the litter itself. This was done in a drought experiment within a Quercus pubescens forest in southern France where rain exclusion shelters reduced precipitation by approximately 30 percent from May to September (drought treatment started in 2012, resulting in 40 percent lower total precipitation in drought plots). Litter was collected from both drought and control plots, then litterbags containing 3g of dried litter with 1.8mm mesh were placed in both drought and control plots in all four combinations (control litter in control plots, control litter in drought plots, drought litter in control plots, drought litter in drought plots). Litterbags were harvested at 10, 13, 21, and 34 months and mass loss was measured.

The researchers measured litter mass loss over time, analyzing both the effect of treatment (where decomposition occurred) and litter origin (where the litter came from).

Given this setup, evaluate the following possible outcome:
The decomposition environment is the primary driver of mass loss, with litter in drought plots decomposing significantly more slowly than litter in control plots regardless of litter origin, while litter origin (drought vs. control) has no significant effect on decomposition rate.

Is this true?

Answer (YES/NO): NO